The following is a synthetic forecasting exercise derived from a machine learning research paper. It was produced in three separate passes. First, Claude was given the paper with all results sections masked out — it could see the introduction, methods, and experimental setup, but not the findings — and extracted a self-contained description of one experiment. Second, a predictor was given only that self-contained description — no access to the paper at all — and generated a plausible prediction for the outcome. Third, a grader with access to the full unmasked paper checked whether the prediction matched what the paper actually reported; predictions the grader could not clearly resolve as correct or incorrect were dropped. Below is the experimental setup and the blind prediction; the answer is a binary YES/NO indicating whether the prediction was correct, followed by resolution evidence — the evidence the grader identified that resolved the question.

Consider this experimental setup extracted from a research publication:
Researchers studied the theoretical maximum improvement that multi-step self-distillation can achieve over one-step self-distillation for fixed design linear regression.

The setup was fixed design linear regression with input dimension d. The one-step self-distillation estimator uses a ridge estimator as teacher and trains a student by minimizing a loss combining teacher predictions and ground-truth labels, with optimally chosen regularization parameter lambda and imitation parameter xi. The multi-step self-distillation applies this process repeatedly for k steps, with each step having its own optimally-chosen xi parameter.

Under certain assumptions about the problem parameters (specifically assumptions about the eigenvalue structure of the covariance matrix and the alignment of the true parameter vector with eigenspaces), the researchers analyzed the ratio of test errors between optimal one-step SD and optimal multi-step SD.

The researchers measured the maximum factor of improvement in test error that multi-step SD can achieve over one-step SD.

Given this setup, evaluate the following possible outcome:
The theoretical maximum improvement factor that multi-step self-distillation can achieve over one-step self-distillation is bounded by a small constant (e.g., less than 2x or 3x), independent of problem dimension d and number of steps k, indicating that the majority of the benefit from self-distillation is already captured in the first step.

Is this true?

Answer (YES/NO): NO